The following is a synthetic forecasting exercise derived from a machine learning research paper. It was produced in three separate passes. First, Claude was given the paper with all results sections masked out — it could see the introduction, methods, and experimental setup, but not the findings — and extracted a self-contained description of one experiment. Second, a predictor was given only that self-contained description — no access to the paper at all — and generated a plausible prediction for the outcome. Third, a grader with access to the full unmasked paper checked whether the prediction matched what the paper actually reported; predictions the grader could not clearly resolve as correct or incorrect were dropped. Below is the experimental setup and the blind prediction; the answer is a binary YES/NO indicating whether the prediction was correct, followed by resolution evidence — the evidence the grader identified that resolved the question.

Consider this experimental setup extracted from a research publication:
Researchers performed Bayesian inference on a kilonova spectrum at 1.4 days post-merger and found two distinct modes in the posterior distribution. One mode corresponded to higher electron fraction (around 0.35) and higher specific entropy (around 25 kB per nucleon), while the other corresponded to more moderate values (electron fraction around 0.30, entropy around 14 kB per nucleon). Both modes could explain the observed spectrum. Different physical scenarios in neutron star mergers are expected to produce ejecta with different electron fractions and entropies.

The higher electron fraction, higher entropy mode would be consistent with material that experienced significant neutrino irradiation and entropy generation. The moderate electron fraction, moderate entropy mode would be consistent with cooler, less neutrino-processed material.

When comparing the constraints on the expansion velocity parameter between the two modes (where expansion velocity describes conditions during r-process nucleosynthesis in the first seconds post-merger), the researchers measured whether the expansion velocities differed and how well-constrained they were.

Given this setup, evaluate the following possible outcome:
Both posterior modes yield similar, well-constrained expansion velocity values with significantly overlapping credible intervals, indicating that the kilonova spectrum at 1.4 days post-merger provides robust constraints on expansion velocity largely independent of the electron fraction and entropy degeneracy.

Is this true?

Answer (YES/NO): NO